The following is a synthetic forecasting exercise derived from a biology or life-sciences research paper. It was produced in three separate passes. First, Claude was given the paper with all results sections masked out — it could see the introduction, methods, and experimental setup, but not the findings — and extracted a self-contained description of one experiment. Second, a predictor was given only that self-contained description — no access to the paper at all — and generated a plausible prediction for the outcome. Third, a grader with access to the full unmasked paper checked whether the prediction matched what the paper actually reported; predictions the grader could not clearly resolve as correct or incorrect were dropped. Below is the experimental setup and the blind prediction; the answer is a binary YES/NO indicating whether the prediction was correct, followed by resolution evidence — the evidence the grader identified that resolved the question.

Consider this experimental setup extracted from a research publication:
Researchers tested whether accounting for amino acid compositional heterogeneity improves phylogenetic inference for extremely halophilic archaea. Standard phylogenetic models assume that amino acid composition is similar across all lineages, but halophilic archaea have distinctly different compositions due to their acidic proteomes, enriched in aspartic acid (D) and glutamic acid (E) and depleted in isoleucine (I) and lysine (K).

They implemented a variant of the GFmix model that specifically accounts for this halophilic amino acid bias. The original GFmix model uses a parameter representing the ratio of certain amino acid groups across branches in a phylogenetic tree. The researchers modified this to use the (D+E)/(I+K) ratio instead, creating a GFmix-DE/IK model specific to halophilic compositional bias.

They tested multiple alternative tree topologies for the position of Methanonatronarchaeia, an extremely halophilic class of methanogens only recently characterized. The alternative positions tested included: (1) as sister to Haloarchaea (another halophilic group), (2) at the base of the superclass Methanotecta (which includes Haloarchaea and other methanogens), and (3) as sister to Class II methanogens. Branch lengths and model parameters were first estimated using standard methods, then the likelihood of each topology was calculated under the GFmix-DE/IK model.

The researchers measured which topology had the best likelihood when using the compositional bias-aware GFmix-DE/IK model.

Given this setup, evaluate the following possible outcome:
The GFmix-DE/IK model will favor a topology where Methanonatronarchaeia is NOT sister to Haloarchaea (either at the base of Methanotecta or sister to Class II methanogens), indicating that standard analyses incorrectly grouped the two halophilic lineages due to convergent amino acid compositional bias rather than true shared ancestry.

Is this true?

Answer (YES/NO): NO